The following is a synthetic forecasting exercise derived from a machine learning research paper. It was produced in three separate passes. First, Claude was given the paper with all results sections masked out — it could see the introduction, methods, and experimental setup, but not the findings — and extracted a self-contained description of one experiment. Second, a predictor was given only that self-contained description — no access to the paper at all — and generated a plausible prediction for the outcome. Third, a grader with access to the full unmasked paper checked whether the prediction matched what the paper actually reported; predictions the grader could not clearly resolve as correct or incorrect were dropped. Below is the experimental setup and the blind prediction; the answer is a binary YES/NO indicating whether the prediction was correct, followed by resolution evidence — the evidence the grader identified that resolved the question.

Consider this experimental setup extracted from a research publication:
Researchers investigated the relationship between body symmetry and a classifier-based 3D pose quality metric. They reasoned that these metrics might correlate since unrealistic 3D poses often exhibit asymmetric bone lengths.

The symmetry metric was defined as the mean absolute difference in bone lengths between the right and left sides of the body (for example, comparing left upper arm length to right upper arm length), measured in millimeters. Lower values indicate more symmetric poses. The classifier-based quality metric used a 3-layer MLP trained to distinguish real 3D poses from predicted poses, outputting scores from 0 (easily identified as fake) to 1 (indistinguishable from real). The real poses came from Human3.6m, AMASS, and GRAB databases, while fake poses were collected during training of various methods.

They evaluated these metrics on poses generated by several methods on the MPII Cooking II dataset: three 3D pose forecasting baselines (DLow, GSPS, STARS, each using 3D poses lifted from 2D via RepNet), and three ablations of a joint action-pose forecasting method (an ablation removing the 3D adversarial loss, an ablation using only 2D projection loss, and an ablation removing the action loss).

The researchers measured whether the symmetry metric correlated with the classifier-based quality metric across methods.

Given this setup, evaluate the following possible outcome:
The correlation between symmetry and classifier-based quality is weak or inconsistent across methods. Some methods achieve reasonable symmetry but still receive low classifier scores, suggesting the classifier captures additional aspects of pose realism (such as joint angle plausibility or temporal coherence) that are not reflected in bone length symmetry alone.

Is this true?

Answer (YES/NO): NO